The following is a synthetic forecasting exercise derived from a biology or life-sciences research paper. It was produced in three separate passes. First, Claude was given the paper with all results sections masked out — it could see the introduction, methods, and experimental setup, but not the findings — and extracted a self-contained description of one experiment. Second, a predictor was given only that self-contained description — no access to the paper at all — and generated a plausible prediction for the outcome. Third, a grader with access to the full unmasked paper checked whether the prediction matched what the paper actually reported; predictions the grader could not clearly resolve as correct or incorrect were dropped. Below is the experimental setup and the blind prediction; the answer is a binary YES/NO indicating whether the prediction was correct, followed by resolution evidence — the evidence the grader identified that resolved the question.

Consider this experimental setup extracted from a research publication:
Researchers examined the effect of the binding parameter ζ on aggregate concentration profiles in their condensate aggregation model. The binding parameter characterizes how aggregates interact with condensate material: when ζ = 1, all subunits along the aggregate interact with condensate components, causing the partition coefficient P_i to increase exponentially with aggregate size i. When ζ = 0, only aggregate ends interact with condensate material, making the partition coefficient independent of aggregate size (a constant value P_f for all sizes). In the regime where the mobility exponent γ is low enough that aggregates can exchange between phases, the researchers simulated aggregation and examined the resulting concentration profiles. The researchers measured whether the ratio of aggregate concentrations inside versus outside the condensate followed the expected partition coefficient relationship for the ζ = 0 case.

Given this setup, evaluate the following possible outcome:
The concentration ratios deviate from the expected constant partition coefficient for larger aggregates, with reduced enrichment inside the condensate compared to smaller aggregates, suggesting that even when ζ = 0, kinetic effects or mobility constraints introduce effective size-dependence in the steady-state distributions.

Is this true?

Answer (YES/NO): NO